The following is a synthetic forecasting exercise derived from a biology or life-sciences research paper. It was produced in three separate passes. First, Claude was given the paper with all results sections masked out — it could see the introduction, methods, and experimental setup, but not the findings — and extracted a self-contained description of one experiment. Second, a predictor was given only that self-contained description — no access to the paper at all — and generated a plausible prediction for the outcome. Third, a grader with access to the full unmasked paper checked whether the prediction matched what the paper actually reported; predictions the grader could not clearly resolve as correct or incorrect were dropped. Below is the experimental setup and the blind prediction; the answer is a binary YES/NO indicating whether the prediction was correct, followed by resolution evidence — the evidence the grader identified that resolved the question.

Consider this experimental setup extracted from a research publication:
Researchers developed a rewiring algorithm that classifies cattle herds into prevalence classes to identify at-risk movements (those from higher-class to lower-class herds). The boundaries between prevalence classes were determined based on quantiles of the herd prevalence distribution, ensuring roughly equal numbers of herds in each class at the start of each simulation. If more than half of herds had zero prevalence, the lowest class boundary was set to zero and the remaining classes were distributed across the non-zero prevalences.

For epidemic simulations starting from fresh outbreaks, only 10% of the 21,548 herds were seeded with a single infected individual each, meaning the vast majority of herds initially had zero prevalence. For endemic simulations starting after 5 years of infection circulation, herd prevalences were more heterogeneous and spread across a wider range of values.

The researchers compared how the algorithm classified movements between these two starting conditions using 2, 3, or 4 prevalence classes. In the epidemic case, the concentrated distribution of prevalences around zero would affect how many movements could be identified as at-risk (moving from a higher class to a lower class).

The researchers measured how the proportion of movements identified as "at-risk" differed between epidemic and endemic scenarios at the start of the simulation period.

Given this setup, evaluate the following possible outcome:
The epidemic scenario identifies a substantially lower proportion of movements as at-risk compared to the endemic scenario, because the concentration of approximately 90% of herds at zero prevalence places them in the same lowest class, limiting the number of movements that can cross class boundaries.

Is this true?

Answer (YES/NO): YES